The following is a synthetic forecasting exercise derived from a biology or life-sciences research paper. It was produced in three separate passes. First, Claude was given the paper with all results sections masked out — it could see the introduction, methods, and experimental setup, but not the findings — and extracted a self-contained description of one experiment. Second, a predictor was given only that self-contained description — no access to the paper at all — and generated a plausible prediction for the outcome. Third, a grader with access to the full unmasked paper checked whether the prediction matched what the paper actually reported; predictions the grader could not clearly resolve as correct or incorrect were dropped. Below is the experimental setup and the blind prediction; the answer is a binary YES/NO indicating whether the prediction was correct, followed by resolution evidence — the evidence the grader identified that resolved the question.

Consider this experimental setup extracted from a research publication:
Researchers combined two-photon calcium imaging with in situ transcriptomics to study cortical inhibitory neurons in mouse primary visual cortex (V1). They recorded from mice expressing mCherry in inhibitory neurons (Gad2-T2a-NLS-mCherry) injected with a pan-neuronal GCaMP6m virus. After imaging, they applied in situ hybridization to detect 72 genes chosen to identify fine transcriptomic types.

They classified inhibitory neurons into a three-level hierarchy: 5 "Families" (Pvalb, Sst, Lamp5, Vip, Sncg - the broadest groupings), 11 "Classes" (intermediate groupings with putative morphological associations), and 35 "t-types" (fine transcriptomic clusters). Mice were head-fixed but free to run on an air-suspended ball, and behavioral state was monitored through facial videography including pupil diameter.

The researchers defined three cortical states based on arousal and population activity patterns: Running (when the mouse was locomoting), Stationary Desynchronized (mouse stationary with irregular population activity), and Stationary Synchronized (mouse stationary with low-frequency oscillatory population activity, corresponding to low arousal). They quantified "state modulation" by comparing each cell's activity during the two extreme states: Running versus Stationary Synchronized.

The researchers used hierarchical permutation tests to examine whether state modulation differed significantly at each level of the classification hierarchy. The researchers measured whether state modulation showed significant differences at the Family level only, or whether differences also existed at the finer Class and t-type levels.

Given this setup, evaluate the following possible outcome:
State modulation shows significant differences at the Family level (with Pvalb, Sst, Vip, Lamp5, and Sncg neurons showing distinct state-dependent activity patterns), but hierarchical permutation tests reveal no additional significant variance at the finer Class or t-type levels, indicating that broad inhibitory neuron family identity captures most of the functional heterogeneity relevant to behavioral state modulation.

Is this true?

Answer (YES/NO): NO